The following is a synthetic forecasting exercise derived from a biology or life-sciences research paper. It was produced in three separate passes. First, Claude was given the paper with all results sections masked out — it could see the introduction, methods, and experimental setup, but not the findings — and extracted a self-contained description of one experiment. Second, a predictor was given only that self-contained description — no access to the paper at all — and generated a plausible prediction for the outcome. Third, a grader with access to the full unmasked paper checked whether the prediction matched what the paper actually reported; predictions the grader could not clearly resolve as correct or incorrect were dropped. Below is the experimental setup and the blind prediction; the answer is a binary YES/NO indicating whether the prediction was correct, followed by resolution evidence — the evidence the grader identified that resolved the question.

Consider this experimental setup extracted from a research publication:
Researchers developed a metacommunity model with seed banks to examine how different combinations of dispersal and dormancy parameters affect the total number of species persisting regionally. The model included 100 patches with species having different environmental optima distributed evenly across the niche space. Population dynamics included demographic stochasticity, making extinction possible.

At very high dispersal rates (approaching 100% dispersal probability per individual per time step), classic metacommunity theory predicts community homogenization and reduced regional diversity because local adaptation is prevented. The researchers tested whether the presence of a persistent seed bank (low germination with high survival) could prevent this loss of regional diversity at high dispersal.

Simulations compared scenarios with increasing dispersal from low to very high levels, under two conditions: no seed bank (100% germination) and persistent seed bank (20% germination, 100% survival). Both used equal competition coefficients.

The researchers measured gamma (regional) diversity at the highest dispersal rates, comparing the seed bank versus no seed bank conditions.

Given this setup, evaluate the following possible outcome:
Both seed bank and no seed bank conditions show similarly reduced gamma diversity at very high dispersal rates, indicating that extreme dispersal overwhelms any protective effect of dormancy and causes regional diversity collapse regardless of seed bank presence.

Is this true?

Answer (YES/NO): NO